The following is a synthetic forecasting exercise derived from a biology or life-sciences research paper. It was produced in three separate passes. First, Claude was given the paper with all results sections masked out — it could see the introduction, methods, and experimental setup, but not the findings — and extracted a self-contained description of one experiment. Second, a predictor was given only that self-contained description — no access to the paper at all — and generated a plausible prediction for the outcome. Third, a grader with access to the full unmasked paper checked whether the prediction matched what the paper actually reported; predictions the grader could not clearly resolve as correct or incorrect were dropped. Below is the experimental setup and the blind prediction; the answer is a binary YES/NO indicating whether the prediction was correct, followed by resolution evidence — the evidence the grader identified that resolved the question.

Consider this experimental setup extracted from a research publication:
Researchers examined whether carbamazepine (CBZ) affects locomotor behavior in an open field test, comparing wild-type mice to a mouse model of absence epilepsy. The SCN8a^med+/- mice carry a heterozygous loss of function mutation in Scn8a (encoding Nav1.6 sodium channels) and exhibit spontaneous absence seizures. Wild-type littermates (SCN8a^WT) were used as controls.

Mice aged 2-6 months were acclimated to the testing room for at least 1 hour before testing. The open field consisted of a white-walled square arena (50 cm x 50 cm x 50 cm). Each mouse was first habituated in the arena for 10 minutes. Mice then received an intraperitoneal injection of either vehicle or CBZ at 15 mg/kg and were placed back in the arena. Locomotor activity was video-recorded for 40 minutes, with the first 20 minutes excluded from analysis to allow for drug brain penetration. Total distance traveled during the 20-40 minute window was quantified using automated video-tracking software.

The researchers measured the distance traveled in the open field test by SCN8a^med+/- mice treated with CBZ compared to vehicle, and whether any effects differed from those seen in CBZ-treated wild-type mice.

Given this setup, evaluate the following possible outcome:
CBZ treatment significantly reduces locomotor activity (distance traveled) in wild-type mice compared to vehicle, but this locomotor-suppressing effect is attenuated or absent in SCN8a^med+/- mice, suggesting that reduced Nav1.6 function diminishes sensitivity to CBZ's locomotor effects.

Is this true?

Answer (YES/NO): NO